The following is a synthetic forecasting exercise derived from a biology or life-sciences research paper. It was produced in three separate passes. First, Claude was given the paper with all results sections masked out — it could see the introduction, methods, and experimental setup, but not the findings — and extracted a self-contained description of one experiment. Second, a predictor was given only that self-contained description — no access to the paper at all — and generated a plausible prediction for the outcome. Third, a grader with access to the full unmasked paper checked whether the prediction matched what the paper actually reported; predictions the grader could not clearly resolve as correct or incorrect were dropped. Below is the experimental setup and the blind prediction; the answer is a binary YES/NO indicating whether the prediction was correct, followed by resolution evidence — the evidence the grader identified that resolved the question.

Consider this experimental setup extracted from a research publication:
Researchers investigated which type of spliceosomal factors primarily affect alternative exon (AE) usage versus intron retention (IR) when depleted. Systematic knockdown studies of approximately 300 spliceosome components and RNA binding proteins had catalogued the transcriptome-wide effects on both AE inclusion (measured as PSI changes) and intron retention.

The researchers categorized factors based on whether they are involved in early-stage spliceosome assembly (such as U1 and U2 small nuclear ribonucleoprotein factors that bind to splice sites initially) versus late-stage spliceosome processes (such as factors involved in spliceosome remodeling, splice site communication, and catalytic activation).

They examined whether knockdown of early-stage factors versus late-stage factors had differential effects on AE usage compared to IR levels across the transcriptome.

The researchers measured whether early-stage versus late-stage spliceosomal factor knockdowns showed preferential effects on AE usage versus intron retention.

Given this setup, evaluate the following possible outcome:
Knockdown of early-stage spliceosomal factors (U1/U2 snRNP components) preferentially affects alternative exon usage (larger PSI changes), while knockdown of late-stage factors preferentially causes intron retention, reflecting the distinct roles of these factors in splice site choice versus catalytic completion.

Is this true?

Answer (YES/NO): YES